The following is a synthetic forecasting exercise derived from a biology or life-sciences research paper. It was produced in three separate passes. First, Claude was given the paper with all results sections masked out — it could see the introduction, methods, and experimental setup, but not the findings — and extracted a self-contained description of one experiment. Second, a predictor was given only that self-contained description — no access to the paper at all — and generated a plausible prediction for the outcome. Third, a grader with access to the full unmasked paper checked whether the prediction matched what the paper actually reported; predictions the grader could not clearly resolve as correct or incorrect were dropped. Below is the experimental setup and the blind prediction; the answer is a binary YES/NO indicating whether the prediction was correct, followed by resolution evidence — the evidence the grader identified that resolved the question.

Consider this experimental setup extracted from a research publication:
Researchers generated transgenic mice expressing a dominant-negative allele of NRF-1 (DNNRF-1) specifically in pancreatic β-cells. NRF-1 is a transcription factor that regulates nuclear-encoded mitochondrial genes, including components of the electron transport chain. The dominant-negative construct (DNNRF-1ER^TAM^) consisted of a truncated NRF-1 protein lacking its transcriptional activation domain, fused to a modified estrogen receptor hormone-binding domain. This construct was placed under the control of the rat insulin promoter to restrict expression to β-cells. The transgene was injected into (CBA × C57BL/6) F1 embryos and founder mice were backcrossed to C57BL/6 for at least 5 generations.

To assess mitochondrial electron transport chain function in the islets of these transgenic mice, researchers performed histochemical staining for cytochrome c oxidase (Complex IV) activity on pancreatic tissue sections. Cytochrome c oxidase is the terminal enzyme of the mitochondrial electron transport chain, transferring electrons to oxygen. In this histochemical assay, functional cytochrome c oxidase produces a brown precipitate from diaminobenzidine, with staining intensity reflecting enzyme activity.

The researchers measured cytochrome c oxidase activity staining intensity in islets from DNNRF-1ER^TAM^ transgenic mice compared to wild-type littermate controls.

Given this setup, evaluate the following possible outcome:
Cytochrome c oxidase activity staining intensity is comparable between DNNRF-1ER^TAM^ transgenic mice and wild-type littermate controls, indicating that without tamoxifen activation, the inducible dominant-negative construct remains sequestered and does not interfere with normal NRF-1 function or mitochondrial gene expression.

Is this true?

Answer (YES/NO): NO